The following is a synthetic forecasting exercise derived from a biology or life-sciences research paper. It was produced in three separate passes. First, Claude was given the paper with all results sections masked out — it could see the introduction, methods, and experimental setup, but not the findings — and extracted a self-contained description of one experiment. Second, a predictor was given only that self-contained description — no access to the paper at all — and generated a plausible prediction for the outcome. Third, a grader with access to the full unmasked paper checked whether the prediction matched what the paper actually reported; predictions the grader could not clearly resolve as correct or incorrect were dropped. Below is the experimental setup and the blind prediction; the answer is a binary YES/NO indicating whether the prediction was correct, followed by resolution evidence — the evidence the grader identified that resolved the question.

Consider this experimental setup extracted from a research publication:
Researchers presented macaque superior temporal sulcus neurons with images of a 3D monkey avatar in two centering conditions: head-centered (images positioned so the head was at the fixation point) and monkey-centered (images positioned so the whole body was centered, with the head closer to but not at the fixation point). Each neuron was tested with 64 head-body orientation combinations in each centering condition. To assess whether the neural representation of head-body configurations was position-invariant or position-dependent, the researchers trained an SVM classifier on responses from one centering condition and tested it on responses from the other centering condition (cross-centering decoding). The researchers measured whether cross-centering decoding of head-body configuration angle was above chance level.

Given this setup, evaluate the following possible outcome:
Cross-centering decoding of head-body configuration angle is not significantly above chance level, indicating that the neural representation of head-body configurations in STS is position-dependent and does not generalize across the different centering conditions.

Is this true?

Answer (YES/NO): NO